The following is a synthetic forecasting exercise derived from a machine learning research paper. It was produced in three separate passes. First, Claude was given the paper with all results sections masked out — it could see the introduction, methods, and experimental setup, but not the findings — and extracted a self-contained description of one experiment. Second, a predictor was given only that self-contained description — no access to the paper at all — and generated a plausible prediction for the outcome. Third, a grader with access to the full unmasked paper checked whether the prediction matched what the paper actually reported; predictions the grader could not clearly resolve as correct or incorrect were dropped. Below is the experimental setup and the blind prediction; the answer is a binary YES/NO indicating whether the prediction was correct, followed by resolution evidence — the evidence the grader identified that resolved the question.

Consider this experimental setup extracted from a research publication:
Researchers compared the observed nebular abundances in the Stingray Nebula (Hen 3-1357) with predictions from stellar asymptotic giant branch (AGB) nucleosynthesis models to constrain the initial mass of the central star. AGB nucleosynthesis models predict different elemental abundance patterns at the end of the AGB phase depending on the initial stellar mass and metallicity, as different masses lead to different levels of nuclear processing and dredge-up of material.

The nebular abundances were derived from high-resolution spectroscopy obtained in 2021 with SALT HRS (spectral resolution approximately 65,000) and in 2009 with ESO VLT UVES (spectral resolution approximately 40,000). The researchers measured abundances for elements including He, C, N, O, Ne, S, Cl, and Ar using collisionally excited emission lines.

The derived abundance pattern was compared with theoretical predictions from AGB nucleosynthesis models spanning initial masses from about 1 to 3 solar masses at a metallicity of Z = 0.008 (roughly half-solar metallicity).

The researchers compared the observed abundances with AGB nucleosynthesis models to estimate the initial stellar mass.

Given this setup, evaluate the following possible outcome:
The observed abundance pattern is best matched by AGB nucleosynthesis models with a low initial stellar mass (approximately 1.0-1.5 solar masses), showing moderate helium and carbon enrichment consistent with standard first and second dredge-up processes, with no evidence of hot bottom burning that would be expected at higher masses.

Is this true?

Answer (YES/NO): YES